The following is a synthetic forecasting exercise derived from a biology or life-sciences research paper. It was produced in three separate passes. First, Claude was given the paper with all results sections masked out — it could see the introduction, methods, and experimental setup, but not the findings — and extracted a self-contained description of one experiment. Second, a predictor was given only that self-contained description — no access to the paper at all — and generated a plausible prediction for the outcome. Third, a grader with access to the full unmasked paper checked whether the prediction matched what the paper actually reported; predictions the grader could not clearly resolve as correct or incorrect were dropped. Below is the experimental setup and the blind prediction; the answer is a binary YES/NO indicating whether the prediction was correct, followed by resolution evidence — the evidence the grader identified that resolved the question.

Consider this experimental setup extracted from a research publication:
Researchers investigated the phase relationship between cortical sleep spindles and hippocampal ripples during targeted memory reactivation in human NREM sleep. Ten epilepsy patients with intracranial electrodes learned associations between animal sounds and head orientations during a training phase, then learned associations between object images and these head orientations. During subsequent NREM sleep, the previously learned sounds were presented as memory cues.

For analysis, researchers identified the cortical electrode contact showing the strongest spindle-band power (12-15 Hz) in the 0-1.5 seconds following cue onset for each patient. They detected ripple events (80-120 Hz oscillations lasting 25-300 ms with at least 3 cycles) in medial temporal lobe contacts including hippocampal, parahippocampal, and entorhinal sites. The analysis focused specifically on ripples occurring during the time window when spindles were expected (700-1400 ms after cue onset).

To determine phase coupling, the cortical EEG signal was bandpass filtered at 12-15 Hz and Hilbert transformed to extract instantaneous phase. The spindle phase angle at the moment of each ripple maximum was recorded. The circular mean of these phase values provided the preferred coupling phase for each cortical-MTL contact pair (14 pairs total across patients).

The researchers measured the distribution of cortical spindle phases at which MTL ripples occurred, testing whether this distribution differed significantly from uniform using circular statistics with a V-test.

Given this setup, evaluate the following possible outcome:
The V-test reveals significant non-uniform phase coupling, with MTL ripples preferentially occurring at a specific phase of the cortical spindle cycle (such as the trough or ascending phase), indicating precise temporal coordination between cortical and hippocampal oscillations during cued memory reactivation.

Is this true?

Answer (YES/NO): YES